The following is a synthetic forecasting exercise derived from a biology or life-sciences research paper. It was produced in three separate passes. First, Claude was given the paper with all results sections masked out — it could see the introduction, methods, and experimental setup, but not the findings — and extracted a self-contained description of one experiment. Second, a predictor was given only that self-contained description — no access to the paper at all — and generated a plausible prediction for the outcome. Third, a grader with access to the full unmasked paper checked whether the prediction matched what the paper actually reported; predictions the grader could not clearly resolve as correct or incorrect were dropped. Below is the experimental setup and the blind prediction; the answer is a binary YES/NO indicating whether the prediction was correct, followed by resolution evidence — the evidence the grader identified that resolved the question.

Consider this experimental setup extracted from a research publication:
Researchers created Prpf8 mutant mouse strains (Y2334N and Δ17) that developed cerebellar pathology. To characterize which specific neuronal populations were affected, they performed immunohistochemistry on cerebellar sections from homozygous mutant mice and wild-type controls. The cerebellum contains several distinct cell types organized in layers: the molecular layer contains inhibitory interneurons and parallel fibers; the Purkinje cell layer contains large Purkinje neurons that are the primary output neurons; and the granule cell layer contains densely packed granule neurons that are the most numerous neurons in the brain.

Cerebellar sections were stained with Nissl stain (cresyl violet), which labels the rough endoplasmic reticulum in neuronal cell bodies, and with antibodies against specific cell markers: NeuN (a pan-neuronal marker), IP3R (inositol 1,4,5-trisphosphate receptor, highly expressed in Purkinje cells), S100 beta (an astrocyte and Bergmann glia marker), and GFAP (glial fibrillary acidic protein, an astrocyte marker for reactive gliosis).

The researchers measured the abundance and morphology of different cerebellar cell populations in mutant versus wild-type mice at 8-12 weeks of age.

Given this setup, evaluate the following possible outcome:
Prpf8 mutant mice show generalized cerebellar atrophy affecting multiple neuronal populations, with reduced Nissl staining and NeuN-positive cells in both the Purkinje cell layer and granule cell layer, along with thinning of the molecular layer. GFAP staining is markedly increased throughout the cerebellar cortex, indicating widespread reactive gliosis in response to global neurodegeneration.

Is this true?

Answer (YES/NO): NO